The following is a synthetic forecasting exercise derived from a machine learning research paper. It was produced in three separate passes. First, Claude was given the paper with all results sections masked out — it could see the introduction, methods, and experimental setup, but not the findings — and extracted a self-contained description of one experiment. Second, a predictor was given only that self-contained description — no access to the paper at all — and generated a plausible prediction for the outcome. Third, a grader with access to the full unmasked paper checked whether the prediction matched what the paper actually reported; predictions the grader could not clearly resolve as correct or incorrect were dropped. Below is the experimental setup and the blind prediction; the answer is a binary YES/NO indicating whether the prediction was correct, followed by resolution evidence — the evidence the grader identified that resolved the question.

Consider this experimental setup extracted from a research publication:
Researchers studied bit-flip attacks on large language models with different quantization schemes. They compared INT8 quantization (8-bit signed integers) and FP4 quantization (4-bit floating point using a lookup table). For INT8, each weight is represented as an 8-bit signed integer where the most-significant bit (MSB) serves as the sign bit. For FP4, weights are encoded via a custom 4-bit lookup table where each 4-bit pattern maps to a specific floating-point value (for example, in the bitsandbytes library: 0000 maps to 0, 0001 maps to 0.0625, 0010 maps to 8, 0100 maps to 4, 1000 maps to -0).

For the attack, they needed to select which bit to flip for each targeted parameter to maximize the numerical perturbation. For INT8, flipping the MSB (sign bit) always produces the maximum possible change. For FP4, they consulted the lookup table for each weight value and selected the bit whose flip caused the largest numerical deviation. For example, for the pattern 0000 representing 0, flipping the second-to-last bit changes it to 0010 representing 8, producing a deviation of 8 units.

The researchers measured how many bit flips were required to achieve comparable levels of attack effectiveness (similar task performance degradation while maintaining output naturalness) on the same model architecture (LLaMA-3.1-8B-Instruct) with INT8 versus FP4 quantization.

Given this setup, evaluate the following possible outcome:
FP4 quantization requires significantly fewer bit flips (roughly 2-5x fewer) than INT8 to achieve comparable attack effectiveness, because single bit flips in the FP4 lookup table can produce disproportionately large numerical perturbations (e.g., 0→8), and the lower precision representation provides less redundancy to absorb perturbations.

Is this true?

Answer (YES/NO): NO